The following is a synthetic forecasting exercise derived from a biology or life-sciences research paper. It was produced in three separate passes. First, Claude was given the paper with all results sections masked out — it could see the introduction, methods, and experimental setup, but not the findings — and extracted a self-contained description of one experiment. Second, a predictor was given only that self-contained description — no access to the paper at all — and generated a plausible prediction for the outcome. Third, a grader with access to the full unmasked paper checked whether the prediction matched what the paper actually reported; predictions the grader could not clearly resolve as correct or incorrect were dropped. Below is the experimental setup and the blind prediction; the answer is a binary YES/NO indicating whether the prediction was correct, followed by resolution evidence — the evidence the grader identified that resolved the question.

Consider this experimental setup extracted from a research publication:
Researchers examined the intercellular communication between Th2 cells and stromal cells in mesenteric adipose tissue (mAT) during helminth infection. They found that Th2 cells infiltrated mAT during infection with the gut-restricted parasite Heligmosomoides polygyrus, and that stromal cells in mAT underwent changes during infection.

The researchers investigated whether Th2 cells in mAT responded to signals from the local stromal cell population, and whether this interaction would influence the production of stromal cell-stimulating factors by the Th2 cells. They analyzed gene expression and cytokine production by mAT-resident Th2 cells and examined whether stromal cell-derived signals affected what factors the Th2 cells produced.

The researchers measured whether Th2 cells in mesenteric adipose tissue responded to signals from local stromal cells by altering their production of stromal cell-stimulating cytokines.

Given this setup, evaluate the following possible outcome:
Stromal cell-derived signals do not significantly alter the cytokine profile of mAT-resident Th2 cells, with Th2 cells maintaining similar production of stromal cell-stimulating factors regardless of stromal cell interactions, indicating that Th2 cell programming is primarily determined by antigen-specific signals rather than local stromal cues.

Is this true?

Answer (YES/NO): NO